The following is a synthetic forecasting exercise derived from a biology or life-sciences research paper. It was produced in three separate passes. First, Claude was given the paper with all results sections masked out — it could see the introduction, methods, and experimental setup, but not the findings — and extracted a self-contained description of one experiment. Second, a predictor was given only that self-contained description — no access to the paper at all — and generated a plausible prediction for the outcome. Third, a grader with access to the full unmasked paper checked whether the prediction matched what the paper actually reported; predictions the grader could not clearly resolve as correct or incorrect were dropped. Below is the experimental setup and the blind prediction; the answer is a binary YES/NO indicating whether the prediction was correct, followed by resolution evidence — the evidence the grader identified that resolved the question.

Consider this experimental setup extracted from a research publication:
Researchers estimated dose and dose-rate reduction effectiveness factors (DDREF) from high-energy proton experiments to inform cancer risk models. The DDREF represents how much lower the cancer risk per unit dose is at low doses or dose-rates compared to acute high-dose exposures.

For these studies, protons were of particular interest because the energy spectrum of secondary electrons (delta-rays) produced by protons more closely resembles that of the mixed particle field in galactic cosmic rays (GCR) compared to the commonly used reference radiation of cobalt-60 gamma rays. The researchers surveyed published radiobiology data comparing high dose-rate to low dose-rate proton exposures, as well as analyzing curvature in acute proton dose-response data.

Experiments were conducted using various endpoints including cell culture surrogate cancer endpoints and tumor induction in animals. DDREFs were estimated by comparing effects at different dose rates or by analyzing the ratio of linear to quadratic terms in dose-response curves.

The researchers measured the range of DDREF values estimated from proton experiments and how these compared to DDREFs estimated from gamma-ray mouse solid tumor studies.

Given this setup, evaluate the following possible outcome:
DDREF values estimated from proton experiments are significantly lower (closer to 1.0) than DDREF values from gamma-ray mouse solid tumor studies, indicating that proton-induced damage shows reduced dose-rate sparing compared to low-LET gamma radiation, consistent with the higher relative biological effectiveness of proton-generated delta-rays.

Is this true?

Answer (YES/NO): NO